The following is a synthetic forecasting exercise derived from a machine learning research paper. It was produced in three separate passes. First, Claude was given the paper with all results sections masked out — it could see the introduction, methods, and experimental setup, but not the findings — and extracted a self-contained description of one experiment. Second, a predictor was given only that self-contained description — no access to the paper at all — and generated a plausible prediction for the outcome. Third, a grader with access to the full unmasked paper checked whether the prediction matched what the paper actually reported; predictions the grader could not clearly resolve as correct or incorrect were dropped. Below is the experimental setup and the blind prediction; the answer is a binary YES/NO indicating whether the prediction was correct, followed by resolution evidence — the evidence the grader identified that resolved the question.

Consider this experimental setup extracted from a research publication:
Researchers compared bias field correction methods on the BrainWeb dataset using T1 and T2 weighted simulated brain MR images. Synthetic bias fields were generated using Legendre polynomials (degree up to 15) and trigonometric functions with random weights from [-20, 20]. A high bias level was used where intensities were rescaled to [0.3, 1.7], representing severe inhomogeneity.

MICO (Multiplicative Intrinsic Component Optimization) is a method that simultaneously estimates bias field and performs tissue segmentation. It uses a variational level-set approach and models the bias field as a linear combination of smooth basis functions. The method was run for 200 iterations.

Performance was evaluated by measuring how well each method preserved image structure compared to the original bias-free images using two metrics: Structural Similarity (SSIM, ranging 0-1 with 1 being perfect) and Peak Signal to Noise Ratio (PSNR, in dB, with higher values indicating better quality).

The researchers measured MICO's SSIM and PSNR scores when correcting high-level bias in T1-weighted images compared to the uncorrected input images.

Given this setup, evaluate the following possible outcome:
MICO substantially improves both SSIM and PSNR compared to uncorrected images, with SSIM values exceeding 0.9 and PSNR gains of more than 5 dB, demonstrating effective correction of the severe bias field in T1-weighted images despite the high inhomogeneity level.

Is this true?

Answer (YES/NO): NO